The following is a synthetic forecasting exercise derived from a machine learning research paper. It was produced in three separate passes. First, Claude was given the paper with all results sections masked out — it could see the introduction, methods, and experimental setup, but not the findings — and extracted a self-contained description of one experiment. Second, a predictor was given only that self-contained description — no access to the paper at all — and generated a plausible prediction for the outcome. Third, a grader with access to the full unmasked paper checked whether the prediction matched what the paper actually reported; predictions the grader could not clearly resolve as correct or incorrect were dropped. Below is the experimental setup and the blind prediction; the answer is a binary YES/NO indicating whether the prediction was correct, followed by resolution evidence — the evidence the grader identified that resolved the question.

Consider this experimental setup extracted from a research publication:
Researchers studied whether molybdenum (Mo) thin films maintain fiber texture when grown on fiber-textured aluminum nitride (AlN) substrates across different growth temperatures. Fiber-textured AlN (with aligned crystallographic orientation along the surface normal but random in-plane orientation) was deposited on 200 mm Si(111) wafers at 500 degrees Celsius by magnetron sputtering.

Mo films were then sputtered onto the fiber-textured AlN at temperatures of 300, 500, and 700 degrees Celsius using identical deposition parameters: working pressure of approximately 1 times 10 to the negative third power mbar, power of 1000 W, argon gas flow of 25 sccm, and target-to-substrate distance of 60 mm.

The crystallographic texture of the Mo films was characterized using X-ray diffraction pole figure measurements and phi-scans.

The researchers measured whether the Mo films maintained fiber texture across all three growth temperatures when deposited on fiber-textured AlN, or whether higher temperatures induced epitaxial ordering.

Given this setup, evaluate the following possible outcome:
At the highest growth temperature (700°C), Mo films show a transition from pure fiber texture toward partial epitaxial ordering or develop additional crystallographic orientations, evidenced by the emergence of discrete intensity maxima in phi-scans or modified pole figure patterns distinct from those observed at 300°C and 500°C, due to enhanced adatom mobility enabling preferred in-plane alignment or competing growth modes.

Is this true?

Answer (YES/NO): NO